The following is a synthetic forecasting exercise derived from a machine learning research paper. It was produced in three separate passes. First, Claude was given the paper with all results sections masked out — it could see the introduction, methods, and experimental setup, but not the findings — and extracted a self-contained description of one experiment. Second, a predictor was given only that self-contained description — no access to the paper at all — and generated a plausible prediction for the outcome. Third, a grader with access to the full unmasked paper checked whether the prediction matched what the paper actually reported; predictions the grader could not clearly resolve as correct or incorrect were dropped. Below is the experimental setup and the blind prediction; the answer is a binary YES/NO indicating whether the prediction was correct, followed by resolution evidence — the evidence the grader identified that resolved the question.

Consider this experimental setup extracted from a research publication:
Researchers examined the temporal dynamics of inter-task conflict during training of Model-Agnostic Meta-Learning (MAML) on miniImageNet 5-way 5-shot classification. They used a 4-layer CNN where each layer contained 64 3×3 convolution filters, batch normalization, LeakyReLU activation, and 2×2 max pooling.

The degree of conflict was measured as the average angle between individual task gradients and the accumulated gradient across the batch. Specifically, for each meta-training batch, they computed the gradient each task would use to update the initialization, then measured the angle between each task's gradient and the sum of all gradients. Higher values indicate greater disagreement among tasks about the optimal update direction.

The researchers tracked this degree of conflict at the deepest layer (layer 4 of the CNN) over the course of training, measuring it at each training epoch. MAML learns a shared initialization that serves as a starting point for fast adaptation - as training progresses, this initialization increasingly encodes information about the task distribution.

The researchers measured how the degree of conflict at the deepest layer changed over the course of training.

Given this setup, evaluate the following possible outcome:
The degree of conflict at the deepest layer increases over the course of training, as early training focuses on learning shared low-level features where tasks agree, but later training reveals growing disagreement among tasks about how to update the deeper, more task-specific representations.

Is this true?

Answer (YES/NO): YES